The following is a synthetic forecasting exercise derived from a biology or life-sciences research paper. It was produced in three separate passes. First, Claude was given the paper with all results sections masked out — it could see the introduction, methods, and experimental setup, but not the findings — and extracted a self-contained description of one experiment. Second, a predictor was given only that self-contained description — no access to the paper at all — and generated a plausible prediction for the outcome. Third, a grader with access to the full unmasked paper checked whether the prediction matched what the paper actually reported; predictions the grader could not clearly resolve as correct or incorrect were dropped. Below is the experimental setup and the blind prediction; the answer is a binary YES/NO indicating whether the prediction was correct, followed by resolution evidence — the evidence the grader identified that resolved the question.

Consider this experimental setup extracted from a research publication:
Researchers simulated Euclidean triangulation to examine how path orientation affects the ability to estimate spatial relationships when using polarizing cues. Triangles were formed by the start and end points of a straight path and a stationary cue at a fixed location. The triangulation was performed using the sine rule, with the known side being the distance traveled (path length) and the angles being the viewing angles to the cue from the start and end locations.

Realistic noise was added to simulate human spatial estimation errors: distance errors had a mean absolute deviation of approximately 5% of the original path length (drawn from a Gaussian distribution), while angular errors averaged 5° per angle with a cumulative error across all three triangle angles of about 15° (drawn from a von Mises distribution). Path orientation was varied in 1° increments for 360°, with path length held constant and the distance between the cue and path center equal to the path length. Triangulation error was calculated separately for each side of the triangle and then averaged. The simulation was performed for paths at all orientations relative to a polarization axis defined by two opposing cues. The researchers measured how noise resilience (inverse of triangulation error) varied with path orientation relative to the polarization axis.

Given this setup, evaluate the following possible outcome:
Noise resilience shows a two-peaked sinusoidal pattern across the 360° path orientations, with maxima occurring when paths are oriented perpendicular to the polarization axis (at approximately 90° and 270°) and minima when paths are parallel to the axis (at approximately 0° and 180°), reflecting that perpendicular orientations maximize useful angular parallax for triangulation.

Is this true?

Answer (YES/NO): YES